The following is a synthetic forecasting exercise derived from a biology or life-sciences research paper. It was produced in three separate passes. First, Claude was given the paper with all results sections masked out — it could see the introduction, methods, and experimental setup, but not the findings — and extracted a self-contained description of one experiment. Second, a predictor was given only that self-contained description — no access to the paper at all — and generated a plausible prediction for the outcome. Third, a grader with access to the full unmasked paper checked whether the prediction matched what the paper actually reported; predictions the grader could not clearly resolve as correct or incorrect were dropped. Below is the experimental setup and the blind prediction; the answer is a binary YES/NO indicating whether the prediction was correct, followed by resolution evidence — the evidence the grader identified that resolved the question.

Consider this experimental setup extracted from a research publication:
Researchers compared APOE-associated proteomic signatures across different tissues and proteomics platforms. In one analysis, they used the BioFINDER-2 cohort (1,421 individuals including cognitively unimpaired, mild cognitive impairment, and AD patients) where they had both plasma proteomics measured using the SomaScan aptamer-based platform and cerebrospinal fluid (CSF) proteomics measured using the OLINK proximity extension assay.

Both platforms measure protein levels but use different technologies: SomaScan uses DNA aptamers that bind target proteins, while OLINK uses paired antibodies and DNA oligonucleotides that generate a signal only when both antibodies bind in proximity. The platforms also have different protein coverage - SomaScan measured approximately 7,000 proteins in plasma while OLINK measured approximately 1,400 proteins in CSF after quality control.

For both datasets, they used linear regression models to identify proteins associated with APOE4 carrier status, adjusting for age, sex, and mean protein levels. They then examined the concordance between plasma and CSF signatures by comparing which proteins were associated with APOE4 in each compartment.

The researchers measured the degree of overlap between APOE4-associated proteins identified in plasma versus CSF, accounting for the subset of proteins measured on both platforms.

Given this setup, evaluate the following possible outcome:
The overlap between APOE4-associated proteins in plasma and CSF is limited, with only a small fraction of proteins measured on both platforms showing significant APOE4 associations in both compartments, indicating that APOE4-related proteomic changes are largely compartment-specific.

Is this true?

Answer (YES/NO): YES